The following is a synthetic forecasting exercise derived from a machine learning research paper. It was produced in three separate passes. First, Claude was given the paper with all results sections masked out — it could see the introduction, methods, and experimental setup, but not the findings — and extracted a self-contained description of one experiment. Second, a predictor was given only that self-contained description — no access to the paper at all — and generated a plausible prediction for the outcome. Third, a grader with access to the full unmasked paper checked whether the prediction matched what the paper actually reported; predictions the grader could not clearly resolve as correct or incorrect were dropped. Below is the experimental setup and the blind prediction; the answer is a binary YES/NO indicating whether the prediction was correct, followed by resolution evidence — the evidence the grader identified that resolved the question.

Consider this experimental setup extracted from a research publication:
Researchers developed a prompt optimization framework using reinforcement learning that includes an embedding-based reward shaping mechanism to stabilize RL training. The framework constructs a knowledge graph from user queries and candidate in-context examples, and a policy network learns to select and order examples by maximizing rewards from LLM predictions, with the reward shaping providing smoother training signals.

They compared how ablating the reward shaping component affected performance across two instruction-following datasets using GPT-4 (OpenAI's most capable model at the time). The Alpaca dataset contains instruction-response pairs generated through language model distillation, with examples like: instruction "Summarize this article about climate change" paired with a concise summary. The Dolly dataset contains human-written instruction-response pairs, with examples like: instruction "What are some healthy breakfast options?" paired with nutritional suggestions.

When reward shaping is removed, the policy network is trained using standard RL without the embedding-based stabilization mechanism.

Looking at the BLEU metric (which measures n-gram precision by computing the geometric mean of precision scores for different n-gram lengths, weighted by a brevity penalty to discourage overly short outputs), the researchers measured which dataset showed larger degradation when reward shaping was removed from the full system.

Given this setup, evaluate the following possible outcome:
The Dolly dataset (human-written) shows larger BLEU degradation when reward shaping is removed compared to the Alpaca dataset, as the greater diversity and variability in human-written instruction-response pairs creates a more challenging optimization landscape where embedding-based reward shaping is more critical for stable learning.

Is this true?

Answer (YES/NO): NO